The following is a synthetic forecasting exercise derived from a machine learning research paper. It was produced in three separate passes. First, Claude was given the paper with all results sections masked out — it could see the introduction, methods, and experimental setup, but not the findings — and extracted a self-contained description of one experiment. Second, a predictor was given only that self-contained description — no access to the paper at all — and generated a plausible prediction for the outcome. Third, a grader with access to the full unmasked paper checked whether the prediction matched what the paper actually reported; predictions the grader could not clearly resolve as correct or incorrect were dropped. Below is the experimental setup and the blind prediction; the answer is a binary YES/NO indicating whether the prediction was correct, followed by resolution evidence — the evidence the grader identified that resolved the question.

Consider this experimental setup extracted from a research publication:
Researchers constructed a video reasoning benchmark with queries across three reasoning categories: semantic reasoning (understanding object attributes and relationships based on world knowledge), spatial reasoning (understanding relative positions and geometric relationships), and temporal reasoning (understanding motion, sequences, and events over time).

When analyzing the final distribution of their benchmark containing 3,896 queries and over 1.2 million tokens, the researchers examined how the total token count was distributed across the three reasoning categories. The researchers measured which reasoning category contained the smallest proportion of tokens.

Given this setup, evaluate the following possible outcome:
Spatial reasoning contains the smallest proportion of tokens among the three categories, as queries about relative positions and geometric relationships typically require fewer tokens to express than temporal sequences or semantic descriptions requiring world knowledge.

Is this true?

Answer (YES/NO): NO